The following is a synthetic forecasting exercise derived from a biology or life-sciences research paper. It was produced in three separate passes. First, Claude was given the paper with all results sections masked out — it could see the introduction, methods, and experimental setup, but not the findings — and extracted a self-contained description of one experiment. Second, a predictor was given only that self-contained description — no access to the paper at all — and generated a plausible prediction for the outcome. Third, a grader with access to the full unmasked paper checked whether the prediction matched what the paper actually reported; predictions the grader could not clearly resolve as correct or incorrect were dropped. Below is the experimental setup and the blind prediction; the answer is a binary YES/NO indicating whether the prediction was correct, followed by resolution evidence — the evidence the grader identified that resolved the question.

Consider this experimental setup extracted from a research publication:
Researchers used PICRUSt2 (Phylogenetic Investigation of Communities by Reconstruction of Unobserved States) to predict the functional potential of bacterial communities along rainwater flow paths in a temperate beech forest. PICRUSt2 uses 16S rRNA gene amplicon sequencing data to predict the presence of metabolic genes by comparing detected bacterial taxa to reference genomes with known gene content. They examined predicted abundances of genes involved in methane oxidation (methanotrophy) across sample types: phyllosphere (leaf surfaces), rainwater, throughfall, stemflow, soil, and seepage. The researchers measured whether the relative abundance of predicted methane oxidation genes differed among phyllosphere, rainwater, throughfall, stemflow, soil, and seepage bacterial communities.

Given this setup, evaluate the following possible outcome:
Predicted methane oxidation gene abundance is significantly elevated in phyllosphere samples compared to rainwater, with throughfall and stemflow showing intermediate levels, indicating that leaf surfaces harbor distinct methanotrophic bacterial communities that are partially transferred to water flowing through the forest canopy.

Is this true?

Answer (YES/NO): NO